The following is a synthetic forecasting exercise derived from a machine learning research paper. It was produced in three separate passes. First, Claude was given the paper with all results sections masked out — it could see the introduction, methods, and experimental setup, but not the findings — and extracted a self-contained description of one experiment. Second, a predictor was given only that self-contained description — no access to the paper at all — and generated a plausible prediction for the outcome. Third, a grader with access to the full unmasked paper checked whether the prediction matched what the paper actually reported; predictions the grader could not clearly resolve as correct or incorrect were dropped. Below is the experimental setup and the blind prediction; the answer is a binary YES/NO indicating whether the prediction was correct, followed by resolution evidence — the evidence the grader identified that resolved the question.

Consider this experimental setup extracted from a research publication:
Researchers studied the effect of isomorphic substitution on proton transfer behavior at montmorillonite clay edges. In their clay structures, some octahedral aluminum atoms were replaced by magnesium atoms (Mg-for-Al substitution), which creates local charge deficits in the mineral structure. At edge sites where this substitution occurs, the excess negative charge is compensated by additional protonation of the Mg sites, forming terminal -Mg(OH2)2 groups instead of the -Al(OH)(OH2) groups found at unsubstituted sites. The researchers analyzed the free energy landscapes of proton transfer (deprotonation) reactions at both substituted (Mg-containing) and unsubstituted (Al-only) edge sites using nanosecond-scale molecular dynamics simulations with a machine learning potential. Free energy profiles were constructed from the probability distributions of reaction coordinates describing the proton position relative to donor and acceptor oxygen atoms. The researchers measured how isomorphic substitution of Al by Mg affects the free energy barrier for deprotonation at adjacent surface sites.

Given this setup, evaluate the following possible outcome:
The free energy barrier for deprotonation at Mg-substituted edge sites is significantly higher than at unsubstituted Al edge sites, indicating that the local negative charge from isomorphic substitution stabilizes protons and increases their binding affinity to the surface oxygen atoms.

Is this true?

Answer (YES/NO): YES